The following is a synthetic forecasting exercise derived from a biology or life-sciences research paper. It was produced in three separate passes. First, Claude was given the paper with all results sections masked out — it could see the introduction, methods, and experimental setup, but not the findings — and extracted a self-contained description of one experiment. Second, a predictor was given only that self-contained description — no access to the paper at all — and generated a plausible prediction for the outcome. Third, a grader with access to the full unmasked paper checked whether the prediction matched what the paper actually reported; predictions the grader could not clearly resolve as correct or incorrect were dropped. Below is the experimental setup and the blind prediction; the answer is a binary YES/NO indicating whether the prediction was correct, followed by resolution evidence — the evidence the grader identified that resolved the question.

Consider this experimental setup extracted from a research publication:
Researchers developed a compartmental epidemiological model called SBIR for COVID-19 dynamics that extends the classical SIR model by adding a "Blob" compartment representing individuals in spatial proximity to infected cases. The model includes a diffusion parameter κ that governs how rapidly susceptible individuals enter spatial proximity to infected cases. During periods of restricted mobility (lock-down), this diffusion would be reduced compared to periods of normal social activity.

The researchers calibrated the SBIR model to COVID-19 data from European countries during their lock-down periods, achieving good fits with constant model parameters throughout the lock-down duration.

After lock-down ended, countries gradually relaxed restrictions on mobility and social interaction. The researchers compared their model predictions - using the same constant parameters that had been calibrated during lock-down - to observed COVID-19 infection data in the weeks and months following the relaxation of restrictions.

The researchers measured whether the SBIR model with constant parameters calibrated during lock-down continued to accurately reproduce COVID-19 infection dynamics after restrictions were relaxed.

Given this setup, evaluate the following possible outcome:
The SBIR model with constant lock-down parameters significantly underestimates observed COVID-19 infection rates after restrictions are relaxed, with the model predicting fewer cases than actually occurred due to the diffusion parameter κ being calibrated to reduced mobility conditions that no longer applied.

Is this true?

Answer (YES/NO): YES